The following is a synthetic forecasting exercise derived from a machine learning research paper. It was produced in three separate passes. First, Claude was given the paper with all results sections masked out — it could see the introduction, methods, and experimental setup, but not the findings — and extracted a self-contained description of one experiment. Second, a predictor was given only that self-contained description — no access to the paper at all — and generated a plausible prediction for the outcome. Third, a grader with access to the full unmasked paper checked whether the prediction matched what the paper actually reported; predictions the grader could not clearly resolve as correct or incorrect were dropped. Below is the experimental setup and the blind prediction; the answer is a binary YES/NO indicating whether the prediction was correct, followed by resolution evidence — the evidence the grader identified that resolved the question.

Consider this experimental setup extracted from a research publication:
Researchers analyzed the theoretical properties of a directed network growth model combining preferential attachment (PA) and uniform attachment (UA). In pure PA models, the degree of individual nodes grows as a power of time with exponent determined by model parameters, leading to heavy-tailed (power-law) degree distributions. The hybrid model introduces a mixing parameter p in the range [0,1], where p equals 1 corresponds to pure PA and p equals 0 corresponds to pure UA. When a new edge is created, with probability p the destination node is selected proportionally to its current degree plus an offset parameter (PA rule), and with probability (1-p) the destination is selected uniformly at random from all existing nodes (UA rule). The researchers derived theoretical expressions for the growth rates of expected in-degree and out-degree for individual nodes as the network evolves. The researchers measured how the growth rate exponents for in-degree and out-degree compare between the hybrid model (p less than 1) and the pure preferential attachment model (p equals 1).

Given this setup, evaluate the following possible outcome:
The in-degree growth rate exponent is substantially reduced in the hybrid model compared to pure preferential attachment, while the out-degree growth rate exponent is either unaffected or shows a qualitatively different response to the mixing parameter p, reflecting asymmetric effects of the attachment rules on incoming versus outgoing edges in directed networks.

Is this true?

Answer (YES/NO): NO